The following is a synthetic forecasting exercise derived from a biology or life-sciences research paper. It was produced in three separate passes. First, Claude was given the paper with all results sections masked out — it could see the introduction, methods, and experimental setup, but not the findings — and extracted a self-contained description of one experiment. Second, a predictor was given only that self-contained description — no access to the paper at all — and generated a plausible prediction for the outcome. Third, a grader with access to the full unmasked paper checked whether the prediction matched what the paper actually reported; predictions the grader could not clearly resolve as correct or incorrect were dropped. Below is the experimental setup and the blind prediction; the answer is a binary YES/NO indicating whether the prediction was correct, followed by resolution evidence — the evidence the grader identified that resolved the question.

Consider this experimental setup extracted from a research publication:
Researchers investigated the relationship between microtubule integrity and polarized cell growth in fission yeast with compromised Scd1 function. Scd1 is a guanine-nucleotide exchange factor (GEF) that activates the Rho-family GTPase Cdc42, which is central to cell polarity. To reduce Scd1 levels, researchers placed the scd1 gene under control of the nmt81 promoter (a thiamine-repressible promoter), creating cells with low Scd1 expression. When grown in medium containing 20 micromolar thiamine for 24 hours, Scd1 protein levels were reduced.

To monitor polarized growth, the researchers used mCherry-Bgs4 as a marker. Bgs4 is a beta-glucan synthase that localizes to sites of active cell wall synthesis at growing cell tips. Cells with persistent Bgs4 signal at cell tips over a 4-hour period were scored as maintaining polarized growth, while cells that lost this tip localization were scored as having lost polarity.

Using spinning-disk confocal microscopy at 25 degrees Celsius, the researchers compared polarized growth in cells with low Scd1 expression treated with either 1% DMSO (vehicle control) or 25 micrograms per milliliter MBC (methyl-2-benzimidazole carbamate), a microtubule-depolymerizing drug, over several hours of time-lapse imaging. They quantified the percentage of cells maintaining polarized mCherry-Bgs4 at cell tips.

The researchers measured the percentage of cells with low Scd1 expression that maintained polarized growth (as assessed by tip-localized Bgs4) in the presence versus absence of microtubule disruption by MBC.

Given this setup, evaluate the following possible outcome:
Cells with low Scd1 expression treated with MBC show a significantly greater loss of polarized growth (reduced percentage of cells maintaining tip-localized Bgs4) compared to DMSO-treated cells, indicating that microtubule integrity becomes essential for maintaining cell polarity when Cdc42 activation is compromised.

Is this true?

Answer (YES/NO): YES